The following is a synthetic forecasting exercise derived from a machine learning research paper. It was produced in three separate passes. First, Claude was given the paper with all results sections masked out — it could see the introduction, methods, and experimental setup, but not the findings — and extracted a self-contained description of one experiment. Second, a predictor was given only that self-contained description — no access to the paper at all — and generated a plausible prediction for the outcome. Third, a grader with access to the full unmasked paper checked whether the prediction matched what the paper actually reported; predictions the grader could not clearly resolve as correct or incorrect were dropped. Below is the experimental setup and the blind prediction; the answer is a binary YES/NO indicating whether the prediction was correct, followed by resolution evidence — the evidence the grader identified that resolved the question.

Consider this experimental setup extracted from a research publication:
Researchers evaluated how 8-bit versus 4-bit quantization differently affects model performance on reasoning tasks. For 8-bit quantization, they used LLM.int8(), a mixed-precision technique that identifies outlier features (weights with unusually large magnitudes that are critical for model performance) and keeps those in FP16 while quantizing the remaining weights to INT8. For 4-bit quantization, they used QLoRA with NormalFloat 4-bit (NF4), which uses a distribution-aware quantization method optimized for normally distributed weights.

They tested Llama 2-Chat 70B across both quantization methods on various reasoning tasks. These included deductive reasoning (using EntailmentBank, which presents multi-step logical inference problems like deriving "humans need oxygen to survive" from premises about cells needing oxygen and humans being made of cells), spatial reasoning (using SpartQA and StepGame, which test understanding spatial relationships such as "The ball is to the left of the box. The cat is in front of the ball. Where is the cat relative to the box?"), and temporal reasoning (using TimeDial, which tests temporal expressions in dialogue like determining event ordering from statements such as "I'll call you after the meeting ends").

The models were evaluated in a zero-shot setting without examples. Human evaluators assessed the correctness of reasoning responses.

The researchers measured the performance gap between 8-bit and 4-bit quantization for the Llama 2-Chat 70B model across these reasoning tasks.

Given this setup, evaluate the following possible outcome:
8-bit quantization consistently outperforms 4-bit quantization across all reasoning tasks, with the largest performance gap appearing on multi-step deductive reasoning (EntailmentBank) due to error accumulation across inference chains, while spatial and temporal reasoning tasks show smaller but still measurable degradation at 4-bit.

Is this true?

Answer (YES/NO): NO